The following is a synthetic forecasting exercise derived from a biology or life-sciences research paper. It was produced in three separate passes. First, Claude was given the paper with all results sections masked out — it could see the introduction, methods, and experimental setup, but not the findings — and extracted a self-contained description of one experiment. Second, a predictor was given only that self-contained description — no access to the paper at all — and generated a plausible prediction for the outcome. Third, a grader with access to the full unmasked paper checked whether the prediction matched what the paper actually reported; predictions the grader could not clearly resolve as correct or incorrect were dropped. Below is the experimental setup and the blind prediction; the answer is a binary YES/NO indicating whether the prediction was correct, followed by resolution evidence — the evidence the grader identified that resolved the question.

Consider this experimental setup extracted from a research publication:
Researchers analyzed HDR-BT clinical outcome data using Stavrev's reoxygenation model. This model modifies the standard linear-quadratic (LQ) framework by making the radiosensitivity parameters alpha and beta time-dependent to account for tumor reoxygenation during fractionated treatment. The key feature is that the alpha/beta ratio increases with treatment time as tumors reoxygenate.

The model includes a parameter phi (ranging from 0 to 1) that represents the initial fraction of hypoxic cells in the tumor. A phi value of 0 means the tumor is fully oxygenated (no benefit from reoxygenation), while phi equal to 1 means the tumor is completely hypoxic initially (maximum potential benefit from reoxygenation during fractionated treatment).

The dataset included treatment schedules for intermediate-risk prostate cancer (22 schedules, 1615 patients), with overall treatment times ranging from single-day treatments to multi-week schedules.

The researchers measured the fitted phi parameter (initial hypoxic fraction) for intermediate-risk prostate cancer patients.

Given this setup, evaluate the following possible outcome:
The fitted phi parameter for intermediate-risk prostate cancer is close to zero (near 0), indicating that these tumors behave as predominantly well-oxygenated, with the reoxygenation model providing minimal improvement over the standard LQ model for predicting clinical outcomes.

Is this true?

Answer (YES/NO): YES